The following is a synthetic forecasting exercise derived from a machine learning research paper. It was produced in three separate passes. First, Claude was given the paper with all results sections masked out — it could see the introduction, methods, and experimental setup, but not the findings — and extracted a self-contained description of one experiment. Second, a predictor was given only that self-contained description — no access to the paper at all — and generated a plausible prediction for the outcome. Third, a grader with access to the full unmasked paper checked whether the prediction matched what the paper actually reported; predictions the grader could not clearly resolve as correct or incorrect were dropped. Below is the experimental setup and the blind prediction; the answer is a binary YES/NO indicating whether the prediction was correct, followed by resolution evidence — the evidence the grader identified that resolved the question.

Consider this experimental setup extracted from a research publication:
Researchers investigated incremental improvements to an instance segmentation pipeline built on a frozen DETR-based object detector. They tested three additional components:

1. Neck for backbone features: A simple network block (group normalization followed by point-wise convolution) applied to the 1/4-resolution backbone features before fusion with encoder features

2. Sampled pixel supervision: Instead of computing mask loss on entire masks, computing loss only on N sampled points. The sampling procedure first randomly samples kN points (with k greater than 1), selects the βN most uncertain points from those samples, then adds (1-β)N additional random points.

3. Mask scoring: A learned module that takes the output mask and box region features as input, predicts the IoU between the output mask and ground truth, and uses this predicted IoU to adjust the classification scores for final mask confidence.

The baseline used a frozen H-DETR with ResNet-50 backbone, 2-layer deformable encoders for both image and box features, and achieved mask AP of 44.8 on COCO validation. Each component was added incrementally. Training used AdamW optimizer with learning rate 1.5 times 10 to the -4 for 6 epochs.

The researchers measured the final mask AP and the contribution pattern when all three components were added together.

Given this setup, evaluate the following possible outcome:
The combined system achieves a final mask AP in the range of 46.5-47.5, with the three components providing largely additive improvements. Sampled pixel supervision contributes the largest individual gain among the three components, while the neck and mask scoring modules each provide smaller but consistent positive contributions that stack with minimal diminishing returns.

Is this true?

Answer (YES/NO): NO